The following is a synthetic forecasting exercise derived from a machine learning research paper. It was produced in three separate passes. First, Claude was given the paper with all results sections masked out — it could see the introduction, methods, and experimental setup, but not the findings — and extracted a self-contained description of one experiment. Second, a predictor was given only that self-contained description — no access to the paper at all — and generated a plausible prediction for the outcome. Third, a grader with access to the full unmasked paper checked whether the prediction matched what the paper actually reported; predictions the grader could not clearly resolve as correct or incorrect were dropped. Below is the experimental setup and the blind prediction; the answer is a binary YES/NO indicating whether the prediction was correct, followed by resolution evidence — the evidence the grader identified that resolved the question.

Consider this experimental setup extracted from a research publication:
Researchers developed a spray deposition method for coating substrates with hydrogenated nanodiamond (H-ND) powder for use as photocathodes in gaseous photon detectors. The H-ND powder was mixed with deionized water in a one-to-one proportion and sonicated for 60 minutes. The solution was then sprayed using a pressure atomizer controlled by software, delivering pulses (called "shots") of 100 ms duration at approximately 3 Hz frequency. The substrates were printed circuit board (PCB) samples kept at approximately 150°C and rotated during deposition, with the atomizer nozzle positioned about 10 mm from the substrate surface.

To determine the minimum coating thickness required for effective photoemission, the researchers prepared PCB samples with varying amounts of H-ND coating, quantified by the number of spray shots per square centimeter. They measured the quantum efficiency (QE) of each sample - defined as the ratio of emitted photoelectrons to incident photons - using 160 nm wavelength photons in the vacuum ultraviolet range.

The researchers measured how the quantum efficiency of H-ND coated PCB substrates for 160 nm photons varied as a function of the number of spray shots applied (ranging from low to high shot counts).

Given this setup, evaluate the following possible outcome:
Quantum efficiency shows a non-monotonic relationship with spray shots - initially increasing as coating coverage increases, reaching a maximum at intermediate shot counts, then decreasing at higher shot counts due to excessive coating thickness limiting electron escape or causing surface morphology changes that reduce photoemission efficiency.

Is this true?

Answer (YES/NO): NO